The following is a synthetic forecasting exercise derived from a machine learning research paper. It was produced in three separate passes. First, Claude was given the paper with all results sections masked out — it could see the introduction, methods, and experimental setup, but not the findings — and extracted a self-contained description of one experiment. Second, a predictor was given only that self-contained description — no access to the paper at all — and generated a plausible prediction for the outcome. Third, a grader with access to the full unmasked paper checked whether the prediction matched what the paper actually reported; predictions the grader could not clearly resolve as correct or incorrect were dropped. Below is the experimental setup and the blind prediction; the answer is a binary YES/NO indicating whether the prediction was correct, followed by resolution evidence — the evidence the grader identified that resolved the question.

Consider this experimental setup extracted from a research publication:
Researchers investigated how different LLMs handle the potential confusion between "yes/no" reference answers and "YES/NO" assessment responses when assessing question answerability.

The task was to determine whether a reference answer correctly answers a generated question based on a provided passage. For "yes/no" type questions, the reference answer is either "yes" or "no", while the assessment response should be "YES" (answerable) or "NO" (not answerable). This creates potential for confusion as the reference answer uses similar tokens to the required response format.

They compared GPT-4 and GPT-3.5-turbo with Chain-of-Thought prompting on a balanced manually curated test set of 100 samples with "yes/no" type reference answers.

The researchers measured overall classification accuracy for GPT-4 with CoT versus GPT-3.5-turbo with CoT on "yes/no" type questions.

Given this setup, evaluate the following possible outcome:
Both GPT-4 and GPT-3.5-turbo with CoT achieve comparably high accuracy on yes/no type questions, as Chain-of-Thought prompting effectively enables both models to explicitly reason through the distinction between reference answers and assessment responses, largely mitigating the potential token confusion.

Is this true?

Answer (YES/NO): NO